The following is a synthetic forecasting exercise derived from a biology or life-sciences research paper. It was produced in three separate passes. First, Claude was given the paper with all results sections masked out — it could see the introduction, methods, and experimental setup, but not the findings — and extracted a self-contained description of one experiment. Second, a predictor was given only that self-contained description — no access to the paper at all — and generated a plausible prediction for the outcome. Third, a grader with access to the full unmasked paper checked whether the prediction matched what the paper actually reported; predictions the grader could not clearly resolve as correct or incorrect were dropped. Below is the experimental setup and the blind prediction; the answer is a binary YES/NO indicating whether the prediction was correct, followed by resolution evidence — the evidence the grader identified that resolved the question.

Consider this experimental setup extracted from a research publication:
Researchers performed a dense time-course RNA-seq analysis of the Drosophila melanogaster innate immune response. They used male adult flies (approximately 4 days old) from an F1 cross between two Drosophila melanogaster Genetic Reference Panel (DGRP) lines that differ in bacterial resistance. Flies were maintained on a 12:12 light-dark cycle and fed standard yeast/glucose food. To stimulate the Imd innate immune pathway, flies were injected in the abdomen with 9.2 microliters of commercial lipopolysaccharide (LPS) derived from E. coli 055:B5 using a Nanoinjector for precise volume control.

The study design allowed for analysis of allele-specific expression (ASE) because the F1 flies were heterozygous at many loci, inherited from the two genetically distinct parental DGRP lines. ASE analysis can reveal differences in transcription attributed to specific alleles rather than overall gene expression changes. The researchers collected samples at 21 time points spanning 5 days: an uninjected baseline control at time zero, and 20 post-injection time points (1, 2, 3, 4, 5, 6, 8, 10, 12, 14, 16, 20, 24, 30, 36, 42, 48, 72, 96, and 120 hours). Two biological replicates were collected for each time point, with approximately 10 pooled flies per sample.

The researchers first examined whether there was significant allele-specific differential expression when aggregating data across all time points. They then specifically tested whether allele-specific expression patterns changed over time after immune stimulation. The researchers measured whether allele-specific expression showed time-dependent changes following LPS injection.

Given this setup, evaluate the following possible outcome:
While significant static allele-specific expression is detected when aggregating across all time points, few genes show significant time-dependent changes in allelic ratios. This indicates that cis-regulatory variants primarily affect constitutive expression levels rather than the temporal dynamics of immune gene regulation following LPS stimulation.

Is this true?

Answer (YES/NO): YES